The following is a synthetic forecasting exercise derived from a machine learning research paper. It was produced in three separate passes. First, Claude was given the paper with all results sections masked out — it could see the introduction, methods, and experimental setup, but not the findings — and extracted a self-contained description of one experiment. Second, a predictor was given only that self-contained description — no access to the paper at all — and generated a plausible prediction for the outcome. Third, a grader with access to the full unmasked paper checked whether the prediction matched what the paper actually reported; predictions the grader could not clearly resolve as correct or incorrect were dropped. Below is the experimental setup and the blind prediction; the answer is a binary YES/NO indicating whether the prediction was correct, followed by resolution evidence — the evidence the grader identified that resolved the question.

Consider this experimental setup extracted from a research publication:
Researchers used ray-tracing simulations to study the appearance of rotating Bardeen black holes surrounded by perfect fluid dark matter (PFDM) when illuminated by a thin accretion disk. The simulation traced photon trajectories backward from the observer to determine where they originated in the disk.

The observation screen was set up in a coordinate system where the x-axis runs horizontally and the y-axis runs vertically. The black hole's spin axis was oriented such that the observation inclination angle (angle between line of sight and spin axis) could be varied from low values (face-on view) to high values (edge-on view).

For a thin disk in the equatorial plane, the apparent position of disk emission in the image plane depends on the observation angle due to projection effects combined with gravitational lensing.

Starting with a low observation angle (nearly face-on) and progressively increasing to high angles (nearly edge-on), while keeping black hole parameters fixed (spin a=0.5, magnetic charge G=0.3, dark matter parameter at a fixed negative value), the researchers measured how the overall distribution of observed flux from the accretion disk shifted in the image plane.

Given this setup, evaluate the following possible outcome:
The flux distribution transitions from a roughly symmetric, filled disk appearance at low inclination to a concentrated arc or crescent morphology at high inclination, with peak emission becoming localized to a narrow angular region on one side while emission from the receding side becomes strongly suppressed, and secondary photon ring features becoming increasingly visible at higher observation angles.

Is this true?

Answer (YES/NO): NO